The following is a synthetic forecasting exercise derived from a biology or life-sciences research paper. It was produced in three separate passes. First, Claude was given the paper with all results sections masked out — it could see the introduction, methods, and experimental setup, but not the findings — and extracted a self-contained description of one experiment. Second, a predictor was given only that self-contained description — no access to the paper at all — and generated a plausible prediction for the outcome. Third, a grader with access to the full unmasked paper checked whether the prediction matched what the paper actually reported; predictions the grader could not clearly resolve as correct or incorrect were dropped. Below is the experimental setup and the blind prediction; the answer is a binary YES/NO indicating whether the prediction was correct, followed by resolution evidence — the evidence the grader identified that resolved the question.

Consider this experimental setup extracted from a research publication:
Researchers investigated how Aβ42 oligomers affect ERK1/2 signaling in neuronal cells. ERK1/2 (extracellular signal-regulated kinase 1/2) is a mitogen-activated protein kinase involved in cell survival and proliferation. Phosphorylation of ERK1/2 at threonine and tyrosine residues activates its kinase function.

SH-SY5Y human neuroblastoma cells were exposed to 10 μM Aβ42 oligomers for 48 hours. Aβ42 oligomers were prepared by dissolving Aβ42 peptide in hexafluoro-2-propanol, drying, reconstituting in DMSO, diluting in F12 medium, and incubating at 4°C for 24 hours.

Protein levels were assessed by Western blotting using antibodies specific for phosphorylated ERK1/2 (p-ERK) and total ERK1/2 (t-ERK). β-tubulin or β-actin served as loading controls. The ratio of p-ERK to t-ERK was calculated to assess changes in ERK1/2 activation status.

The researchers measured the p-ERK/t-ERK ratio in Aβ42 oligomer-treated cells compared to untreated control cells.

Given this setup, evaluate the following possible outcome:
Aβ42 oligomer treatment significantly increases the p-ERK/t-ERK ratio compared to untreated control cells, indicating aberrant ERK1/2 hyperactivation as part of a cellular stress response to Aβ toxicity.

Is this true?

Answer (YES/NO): YES